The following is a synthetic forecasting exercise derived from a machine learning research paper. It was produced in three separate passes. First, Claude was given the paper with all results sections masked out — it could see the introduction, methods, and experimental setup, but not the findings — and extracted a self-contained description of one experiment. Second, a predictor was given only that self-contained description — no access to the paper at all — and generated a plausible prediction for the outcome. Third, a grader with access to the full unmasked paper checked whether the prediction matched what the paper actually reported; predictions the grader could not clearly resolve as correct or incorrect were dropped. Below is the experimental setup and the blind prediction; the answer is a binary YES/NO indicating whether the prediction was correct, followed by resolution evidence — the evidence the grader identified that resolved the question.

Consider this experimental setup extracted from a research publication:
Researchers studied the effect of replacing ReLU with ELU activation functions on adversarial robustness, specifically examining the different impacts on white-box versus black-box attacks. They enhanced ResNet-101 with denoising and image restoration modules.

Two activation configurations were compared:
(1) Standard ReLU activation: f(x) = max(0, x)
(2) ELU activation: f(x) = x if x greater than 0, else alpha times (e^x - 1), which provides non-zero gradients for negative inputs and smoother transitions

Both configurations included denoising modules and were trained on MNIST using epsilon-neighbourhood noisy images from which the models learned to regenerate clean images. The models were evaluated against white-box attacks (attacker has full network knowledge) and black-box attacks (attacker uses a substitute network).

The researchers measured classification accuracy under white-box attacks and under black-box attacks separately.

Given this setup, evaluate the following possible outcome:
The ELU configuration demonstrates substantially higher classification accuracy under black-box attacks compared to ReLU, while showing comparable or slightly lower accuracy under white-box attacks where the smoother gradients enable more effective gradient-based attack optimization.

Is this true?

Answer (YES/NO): YES